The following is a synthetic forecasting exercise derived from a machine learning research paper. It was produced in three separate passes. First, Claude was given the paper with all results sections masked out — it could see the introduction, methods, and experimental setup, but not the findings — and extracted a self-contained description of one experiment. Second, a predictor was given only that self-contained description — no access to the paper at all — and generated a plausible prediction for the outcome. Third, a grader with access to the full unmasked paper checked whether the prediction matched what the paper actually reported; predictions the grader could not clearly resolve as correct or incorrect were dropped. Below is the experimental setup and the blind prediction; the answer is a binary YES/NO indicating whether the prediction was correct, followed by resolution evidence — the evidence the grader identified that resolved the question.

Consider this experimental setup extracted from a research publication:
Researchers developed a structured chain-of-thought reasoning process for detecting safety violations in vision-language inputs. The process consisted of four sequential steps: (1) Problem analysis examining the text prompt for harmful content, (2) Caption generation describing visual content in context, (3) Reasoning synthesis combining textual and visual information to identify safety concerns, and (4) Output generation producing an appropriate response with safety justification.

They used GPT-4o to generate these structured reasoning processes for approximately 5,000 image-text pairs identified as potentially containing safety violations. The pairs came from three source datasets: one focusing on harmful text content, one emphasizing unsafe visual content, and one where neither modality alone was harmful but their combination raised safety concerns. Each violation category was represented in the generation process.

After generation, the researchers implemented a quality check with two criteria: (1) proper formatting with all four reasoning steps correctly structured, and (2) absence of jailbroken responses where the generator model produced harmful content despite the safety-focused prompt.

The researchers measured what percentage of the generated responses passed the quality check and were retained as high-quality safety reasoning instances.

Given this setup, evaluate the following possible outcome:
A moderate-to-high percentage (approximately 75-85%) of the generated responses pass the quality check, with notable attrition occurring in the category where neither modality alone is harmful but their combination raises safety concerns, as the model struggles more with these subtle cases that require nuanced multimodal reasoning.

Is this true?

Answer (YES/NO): NO